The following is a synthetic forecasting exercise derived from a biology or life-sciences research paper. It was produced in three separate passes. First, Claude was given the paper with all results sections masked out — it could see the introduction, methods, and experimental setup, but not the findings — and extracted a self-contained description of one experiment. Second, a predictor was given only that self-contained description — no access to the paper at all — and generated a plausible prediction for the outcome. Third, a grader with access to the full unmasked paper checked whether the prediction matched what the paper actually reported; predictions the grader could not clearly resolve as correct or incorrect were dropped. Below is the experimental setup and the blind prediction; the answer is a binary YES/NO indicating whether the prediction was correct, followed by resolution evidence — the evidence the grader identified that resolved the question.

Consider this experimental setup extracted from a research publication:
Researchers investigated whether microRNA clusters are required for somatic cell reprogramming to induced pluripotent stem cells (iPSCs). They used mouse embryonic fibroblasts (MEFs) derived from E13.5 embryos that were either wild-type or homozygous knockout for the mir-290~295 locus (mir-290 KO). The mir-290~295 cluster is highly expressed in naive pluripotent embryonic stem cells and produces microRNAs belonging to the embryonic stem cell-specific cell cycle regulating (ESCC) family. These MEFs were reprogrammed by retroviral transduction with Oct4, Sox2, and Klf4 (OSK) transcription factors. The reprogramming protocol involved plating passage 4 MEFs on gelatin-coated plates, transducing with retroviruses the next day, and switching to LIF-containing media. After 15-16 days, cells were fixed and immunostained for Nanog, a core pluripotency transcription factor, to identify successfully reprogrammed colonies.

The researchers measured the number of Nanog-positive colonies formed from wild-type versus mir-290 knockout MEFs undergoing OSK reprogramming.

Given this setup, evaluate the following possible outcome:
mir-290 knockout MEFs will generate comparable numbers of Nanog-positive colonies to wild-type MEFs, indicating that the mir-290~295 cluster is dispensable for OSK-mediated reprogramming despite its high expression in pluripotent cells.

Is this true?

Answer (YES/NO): YES